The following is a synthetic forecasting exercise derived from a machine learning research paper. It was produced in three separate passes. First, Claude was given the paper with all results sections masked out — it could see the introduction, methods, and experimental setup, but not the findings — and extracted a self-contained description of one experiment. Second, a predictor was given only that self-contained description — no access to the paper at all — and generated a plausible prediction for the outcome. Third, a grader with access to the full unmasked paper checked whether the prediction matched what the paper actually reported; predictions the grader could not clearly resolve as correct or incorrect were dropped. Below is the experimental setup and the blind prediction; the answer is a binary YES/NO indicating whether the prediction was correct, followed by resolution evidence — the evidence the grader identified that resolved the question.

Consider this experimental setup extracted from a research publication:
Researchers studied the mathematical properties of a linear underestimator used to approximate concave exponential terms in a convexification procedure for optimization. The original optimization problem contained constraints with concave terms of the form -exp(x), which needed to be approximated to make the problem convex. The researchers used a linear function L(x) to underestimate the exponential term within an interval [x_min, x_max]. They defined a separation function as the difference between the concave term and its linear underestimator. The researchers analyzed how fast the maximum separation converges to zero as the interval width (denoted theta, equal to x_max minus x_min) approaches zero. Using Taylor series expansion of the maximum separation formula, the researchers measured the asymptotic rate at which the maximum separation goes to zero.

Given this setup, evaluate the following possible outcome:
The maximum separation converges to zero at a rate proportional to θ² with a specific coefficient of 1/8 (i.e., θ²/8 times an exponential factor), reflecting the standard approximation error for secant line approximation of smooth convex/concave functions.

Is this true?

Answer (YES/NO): YES